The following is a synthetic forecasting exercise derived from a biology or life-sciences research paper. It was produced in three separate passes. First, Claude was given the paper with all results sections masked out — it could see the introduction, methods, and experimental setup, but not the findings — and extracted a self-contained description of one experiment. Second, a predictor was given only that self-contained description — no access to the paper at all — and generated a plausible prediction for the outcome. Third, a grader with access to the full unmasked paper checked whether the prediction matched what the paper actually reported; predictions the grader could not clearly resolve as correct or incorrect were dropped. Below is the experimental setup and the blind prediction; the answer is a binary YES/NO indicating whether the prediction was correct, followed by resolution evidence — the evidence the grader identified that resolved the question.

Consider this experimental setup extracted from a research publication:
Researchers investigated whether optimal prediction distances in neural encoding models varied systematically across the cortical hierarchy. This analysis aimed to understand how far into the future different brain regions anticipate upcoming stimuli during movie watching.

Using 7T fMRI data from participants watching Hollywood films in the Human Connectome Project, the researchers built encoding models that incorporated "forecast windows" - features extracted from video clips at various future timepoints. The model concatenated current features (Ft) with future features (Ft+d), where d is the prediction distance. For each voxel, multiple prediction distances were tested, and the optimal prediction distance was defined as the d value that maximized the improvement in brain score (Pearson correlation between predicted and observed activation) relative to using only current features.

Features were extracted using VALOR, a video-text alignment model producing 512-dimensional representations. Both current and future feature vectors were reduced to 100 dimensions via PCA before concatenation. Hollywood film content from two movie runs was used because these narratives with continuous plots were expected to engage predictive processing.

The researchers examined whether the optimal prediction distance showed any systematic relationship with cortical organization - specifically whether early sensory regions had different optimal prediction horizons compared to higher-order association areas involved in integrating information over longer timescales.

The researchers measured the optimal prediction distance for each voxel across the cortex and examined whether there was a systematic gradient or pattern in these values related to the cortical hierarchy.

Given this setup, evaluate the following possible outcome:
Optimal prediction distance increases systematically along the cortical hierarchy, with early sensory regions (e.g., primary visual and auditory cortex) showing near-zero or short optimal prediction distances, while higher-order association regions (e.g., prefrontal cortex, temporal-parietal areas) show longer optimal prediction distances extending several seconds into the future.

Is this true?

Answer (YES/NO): NO